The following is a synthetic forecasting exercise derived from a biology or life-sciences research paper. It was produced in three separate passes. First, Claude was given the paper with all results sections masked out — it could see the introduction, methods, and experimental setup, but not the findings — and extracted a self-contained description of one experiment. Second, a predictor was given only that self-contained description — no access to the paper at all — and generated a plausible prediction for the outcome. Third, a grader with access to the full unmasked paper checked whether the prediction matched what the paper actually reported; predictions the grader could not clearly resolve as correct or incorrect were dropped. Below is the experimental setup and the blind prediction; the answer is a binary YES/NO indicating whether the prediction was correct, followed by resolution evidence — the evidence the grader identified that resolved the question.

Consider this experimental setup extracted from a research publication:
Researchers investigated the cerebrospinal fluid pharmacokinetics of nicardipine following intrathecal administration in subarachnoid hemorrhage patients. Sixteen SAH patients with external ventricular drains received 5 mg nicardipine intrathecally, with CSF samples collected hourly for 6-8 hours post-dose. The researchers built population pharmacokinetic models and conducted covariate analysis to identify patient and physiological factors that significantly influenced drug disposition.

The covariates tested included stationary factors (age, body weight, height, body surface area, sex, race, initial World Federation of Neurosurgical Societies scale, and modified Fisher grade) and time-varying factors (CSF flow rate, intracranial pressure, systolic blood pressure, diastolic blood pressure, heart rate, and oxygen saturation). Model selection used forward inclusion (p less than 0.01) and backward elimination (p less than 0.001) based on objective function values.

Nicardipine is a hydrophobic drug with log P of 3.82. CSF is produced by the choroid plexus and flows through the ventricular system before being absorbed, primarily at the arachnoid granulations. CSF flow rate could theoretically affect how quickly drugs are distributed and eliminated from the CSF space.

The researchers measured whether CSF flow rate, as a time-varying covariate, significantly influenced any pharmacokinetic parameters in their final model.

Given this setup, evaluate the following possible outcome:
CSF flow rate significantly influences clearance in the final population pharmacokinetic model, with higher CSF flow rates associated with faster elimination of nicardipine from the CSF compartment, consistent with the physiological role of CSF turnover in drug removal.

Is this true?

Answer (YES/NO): NO